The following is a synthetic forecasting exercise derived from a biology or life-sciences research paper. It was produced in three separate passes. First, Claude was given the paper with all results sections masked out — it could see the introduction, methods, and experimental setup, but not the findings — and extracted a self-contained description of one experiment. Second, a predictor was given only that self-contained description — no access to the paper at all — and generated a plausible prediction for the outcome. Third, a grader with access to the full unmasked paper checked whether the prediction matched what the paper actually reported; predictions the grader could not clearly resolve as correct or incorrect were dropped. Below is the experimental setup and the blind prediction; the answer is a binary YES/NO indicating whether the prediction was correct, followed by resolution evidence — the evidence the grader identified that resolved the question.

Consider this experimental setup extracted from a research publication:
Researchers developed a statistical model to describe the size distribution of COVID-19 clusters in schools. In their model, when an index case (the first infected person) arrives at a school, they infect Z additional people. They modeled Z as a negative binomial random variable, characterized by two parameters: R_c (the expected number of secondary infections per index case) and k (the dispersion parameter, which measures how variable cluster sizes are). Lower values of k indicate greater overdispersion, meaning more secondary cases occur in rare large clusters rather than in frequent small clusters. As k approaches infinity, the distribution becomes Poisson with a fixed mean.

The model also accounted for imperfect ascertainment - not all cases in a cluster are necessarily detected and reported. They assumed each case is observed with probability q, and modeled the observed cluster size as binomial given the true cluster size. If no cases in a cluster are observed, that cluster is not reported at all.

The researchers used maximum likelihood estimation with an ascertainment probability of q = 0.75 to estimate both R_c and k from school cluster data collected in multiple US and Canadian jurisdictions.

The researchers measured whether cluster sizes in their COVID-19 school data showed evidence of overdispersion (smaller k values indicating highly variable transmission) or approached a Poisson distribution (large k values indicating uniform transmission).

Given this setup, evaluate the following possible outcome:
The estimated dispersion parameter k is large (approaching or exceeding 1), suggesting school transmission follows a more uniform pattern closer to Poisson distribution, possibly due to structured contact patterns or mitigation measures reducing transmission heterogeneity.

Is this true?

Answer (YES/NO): NO